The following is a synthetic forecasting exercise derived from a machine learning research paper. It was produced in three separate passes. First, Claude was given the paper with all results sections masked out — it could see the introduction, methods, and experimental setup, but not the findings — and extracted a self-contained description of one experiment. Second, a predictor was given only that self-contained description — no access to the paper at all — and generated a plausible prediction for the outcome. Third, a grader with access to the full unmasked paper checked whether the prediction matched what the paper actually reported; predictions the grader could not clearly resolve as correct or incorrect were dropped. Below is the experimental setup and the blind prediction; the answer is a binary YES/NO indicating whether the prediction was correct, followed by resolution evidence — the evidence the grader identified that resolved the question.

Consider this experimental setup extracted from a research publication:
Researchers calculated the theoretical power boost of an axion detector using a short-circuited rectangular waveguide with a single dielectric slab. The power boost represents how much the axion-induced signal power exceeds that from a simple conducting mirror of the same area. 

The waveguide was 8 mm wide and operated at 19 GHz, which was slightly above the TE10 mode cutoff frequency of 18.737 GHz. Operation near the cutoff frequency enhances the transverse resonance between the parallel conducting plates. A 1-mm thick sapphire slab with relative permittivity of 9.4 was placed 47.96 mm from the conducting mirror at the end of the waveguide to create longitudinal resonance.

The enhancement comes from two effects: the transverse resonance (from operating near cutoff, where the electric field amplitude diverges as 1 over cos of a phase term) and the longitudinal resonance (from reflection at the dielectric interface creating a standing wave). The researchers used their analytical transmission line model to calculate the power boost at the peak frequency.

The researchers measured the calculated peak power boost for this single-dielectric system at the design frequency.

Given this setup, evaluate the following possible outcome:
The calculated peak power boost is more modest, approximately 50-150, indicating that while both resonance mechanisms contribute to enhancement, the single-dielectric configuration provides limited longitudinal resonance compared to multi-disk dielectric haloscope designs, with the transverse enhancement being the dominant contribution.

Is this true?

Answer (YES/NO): NO